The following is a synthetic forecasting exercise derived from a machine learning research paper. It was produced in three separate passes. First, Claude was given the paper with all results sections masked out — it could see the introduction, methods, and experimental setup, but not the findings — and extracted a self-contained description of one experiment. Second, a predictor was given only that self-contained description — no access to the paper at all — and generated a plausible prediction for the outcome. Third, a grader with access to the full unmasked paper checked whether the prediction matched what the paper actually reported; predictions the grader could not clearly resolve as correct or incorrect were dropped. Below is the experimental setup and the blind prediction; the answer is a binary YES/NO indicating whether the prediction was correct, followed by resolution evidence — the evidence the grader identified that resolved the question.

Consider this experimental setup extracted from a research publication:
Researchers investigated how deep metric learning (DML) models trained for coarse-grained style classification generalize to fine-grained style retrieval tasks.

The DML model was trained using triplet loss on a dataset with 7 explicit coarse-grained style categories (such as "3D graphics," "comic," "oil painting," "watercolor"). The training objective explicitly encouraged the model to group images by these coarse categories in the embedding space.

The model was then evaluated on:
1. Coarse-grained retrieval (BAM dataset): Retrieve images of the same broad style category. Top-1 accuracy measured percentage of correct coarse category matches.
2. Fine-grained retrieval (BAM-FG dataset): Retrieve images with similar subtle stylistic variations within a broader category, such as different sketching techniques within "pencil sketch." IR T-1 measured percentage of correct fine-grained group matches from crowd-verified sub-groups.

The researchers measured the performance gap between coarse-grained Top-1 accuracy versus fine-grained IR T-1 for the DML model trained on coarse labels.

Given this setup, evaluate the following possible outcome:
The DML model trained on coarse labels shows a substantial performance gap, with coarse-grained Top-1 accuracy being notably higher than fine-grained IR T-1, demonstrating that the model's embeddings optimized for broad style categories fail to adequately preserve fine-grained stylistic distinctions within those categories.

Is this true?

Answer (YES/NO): YES